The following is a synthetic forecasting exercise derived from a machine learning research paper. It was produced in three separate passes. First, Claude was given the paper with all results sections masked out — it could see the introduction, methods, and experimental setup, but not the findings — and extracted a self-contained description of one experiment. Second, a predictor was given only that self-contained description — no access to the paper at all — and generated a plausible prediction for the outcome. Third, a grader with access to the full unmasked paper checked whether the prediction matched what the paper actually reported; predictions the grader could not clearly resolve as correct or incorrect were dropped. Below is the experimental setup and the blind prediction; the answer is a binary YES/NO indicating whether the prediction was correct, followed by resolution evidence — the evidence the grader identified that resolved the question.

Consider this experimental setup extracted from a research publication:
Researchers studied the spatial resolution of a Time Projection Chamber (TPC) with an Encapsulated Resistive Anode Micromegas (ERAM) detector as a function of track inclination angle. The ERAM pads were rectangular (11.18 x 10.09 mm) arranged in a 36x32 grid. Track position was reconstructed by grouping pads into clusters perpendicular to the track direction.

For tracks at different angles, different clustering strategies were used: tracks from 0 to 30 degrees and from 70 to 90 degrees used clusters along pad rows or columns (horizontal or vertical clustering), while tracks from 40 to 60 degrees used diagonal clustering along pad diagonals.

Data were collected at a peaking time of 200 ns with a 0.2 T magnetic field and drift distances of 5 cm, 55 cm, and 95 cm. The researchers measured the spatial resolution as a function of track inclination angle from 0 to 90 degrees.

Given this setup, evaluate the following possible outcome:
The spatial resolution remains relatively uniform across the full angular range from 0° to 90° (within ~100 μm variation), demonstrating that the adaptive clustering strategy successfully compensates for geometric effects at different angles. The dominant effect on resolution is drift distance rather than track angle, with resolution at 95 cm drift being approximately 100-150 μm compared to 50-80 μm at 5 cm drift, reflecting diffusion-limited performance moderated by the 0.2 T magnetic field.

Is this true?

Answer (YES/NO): NO